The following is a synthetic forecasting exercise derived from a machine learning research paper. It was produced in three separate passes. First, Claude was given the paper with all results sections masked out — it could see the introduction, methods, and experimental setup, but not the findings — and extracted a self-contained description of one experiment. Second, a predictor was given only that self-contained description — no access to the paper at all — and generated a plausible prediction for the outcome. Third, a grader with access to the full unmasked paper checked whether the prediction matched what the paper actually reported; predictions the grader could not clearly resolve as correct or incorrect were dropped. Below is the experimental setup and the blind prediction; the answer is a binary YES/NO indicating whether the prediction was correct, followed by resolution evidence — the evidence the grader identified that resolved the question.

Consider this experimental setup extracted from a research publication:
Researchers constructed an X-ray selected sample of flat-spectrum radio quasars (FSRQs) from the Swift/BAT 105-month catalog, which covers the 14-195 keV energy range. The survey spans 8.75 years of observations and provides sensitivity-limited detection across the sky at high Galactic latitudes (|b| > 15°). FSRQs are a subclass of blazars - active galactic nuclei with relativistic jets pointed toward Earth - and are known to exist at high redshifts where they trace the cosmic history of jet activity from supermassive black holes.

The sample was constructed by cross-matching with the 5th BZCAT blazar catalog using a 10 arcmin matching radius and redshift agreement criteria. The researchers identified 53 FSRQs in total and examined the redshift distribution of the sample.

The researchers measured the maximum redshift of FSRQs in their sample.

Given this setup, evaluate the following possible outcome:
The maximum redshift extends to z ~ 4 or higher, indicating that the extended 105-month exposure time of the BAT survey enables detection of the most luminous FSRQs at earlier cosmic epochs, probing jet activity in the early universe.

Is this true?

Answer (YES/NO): YES